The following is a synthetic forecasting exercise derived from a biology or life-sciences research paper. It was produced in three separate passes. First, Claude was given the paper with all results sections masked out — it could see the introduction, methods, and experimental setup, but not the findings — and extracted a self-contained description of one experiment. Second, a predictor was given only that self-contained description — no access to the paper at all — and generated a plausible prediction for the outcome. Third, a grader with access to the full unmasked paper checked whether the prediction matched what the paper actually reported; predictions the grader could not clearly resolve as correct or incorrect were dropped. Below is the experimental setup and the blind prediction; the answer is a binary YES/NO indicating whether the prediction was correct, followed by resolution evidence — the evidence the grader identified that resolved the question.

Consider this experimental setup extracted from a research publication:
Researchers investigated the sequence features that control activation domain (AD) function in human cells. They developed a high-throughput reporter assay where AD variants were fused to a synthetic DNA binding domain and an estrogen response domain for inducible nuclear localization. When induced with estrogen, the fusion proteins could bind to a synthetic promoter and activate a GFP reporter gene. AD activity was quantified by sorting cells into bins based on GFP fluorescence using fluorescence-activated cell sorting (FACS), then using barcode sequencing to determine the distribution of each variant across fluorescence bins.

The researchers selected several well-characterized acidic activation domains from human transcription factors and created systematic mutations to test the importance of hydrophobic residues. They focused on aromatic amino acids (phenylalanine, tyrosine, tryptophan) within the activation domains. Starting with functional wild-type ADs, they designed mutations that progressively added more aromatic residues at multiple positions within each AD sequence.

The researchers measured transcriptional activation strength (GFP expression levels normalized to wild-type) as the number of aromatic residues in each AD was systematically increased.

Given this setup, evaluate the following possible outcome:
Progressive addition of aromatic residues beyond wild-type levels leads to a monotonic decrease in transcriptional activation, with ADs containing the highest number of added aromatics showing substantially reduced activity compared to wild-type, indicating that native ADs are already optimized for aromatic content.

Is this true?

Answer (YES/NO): NO